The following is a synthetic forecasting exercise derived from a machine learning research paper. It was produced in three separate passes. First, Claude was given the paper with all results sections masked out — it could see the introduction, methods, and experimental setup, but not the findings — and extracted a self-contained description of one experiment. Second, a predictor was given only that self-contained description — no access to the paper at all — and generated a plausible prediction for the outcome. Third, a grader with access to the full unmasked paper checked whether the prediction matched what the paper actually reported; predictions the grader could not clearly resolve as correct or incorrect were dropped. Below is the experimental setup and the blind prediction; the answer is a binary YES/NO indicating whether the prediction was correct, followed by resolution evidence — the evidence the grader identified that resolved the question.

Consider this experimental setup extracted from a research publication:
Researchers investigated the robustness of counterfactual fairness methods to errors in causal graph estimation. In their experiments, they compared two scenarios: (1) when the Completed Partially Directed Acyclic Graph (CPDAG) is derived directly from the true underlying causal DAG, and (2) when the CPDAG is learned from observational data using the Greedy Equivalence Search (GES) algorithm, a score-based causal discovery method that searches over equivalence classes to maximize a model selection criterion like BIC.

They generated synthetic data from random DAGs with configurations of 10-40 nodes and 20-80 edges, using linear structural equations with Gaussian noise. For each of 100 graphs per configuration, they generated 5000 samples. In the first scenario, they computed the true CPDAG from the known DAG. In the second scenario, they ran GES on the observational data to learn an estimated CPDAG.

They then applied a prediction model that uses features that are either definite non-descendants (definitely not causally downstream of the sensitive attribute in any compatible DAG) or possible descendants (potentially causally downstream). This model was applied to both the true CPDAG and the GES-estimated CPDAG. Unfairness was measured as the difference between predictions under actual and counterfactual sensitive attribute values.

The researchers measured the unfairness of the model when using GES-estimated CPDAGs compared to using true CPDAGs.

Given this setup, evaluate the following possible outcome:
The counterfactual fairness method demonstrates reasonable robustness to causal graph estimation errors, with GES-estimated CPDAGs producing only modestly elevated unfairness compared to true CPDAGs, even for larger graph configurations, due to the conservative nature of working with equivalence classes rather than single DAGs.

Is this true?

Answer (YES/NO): YES